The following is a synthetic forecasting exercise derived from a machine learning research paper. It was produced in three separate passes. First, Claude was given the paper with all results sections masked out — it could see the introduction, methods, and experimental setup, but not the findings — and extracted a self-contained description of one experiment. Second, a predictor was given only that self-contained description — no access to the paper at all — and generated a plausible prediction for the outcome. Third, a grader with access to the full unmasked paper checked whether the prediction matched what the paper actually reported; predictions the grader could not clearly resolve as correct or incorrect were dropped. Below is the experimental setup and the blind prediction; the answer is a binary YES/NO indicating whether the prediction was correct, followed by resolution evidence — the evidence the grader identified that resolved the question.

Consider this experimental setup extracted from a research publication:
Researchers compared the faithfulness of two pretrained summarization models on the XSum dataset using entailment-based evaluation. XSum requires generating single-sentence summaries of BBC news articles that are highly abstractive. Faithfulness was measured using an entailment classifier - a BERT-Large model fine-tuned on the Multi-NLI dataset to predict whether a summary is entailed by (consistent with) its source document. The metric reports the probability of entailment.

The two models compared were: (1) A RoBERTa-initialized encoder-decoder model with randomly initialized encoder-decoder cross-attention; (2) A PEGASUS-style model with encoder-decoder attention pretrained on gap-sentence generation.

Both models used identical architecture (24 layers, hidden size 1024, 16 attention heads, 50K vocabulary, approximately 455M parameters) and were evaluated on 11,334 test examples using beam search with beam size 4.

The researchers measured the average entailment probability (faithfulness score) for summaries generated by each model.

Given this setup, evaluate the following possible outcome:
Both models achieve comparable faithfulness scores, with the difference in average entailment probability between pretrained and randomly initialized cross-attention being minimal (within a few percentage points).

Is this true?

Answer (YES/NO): NO